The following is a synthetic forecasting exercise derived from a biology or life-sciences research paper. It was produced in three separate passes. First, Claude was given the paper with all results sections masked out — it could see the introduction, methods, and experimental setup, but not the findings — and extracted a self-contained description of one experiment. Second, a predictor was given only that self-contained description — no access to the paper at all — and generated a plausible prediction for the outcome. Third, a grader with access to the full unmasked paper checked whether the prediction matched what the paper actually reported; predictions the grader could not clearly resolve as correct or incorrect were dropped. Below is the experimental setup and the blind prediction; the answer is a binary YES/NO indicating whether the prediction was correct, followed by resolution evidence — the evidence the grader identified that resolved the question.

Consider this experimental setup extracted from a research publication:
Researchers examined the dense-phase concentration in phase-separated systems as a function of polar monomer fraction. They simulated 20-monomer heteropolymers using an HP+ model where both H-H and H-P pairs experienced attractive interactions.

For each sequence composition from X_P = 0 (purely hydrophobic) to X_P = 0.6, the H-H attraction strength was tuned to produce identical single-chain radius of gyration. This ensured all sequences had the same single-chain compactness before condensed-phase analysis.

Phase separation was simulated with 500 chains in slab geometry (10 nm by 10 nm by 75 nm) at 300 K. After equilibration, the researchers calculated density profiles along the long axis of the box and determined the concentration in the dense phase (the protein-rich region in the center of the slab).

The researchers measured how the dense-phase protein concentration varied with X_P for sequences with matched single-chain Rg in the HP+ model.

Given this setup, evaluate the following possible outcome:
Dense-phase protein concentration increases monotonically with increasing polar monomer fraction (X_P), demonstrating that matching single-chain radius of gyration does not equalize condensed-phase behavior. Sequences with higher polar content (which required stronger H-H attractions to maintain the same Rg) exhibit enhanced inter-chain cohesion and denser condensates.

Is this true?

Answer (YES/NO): NO